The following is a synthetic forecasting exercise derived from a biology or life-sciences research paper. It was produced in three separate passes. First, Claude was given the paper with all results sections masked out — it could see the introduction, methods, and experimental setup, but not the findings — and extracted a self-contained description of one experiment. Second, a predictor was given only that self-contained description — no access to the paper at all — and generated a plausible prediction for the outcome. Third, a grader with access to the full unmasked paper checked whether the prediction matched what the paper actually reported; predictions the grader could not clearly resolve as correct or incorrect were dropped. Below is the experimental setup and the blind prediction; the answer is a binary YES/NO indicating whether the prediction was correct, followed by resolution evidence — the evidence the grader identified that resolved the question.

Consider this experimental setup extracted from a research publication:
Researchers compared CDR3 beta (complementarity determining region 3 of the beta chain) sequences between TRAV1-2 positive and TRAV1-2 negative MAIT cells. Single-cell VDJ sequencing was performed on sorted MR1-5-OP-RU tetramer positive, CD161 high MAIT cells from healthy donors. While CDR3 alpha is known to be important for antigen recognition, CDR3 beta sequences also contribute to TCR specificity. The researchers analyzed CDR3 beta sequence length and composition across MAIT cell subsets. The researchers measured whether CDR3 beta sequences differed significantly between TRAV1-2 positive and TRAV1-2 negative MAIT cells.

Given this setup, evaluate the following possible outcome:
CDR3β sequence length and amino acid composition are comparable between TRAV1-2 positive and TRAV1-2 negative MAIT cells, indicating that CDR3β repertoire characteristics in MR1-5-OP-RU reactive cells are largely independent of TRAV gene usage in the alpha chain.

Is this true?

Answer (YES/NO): YES